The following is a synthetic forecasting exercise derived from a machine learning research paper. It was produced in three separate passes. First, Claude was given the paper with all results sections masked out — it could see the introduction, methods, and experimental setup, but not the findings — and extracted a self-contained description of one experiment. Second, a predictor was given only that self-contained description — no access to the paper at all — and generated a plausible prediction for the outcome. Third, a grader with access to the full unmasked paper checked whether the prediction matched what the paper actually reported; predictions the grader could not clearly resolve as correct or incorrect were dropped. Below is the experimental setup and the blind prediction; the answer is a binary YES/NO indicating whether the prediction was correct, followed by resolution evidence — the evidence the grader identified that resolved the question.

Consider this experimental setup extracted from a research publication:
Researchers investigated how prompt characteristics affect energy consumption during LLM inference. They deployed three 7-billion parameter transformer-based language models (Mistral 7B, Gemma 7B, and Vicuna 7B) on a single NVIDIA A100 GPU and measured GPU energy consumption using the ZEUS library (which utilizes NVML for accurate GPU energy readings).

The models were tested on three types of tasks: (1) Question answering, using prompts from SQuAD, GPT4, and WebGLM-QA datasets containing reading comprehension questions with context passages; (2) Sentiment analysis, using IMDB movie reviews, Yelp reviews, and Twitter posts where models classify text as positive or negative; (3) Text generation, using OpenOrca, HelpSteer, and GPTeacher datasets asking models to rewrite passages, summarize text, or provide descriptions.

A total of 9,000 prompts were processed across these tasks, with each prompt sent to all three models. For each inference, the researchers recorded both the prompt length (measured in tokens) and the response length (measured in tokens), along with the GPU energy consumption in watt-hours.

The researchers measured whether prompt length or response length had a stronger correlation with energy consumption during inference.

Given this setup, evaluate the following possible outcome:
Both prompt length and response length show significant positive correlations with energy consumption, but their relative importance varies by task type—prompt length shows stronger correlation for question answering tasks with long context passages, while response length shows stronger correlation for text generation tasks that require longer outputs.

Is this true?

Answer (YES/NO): NO